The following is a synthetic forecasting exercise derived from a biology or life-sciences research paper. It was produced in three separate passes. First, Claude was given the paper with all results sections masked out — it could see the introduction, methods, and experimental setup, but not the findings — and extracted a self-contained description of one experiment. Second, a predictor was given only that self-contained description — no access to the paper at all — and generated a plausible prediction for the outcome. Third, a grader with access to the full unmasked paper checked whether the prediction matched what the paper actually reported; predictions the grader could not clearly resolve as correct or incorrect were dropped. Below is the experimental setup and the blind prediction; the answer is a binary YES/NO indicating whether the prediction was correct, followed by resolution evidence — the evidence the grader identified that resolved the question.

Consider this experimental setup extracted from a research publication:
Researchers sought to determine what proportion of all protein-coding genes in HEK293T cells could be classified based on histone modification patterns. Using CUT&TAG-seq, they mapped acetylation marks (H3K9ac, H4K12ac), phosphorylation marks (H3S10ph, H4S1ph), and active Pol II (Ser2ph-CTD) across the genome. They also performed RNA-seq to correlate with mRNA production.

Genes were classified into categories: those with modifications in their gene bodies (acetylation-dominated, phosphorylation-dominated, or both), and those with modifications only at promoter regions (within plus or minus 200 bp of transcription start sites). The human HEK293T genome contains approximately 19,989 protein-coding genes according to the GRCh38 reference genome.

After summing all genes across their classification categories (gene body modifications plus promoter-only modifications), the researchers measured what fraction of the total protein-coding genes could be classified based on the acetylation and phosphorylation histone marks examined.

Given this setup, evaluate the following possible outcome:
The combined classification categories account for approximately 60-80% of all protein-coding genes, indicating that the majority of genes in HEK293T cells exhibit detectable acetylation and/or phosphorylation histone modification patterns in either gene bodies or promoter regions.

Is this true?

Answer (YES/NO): NO